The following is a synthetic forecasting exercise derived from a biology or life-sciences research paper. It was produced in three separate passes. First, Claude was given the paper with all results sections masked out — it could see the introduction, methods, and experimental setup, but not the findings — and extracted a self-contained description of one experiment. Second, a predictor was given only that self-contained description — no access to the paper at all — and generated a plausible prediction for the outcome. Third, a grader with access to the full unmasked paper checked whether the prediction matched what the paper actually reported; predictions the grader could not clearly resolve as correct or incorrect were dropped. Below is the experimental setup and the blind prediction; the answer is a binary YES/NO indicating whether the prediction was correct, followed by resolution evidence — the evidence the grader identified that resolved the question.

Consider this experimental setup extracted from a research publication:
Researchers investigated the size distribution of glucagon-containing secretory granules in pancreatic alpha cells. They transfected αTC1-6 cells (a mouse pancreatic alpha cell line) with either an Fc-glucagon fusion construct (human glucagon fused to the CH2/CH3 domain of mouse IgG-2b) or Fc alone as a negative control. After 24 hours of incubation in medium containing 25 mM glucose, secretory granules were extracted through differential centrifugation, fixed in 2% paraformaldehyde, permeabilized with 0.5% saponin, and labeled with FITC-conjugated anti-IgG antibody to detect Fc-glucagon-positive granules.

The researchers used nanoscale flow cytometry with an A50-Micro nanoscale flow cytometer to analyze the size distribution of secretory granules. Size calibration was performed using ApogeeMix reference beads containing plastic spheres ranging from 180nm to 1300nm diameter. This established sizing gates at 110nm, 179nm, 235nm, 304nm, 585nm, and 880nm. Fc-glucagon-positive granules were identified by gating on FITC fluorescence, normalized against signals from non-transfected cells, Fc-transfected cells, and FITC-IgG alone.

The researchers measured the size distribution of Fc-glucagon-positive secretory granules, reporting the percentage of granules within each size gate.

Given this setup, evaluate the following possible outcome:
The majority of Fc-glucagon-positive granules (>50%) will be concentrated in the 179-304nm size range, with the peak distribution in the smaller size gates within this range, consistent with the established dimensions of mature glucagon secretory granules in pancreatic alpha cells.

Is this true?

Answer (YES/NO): YES